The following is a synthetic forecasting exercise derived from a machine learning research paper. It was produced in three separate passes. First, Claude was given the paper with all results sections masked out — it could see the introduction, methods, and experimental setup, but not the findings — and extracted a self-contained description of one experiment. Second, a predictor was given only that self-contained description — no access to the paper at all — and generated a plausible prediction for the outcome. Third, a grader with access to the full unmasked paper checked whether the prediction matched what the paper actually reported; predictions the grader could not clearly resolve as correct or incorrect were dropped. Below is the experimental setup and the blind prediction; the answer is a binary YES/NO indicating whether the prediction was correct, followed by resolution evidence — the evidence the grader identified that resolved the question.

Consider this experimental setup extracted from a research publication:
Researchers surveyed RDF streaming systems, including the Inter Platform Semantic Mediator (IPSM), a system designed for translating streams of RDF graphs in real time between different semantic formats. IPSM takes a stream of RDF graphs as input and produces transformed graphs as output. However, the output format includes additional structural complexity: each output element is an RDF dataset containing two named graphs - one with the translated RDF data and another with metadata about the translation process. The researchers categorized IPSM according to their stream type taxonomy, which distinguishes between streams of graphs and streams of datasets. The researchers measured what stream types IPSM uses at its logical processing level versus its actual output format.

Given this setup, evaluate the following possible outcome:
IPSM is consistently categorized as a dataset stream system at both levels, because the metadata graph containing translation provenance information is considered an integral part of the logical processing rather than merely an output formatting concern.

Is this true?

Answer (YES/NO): NO